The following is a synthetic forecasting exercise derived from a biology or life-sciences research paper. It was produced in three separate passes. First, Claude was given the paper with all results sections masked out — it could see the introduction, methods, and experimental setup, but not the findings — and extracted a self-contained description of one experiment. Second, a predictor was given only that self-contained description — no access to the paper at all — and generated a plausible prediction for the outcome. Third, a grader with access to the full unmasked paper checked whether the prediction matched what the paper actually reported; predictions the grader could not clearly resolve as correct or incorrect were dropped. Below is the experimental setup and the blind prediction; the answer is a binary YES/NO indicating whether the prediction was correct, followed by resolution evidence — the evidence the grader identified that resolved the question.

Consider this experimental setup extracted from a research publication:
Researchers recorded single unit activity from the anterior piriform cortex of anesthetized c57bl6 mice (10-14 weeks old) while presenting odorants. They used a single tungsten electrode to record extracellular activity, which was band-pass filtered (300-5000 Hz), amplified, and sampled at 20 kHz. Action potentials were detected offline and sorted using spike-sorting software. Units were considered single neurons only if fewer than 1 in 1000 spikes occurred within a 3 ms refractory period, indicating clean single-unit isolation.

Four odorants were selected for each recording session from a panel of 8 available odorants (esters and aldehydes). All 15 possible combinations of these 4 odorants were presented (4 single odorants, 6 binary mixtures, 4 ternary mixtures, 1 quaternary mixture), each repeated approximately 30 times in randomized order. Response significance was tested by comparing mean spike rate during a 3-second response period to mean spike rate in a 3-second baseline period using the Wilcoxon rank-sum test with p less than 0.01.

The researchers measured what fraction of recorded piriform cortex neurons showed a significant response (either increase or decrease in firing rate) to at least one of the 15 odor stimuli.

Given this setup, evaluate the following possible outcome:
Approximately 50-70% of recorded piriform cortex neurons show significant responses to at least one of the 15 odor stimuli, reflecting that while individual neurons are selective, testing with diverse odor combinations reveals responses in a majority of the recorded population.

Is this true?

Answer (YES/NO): NO